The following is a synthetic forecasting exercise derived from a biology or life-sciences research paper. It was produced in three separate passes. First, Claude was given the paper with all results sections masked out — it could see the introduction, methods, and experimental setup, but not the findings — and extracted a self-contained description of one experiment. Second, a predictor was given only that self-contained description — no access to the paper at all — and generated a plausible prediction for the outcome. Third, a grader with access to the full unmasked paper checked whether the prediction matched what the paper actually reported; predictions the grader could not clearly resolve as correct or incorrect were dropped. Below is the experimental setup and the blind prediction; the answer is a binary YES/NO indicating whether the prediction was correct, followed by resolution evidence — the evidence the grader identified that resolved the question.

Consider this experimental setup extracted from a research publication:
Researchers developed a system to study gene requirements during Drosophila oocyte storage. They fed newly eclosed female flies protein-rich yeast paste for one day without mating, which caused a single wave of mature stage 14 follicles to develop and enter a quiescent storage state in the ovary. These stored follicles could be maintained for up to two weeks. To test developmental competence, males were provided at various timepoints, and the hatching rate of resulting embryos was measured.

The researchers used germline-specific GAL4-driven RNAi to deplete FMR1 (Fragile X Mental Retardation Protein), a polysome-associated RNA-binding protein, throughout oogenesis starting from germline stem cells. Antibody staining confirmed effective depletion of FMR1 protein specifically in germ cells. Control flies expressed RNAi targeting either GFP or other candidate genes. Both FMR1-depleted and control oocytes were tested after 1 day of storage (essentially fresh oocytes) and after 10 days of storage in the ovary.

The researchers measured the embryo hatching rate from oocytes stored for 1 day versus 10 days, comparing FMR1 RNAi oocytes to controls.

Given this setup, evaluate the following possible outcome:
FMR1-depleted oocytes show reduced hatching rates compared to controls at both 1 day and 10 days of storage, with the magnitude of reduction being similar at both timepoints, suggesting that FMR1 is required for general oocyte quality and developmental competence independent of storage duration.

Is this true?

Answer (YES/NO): NO